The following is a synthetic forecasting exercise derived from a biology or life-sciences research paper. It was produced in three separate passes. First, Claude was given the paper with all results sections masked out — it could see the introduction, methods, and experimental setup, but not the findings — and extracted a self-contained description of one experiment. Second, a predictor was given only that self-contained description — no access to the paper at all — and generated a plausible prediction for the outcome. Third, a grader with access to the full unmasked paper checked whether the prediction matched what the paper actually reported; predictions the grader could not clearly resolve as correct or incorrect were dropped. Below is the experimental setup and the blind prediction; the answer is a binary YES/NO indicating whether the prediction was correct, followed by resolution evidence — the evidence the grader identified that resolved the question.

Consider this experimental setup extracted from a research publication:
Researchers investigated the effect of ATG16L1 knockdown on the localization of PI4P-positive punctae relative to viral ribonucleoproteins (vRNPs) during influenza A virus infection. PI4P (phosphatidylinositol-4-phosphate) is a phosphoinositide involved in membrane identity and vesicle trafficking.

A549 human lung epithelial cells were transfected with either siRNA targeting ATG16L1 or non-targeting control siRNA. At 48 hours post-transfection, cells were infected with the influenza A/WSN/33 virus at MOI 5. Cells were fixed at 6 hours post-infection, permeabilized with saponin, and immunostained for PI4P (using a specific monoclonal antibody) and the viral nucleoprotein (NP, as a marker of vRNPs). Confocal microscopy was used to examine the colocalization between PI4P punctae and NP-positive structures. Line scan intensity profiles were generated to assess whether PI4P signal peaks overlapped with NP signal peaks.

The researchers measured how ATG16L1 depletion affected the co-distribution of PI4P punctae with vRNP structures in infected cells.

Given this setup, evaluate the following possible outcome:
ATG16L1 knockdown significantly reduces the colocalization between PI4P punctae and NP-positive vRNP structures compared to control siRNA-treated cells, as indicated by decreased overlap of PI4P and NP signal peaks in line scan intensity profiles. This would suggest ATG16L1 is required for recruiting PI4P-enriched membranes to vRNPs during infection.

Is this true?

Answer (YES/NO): YES